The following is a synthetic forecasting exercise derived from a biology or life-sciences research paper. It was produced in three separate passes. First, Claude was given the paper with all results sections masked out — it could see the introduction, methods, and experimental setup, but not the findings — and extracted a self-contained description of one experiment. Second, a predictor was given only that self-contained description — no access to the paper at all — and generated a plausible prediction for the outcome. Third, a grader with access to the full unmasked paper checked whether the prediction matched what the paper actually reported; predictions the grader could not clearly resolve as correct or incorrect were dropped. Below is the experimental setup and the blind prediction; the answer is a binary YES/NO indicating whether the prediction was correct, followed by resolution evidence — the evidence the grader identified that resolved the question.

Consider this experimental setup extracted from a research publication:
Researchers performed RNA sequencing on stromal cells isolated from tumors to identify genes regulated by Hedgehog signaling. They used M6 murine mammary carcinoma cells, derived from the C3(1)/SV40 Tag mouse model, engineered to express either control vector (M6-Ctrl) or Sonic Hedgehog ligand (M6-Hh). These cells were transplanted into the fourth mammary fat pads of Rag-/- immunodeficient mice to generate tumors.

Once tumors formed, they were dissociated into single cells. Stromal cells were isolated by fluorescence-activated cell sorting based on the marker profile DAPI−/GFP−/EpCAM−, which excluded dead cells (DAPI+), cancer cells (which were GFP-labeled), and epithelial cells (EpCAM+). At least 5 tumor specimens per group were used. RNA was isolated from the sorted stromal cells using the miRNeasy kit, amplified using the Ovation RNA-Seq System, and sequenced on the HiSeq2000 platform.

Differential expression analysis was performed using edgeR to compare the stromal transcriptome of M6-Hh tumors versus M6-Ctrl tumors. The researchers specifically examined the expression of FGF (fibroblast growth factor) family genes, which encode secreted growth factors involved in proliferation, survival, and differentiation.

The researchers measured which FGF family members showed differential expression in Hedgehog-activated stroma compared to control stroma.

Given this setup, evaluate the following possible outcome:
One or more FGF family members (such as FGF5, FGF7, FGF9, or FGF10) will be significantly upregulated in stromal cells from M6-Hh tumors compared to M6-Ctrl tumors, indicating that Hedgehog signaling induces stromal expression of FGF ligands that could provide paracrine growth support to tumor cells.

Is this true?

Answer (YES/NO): YES